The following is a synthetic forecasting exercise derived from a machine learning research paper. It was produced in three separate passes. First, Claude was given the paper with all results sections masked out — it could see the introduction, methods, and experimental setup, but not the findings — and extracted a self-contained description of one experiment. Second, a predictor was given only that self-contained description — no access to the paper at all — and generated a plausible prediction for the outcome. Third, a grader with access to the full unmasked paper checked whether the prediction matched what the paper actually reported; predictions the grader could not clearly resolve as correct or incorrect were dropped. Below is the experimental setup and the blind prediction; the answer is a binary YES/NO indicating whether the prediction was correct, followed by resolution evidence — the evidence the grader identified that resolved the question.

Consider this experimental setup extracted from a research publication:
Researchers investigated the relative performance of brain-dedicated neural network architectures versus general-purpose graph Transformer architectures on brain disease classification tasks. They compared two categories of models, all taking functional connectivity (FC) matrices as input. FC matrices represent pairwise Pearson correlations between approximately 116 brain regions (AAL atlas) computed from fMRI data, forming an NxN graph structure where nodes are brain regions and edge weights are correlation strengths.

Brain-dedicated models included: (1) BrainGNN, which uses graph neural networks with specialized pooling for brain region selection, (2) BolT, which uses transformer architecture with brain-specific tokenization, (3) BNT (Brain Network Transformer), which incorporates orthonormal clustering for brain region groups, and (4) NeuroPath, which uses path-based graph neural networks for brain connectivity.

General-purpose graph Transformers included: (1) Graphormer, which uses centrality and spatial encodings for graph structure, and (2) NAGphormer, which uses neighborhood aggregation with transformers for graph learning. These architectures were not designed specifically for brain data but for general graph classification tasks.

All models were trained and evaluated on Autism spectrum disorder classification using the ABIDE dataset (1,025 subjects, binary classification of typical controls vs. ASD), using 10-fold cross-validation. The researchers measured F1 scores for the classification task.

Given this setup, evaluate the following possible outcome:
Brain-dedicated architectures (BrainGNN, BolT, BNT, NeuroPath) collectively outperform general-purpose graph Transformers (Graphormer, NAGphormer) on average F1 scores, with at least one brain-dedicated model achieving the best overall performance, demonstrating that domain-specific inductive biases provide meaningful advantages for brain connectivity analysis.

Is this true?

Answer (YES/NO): YES